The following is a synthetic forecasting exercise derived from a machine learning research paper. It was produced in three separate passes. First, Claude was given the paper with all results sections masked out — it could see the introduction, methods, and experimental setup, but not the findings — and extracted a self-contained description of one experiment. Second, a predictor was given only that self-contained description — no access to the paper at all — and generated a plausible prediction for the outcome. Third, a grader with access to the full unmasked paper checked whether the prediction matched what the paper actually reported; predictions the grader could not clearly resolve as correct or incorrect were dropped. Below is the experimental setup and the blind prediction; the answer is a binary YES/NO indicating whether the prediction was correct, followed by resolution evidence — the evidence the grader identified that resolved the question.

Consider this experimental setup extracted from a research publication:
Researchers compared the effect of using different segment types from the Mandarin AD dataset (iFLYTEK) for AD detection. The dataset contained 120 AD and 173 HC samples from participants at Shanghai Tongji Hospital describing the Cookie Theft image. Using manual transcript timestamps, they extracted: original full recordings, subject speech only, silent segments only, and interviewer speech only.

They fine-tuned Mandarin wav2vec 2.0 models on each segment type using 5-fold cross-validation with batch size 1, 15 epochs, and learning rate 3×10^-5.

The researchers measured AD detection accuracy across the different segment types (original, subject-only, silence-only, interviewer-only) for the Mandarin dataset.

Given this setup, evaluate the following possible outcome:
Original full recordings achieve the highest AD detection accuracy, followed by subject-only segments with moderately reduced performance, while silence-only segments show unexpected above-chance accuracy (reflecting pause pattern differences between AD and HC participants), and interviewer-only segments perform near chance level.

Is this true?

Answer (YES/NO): NO